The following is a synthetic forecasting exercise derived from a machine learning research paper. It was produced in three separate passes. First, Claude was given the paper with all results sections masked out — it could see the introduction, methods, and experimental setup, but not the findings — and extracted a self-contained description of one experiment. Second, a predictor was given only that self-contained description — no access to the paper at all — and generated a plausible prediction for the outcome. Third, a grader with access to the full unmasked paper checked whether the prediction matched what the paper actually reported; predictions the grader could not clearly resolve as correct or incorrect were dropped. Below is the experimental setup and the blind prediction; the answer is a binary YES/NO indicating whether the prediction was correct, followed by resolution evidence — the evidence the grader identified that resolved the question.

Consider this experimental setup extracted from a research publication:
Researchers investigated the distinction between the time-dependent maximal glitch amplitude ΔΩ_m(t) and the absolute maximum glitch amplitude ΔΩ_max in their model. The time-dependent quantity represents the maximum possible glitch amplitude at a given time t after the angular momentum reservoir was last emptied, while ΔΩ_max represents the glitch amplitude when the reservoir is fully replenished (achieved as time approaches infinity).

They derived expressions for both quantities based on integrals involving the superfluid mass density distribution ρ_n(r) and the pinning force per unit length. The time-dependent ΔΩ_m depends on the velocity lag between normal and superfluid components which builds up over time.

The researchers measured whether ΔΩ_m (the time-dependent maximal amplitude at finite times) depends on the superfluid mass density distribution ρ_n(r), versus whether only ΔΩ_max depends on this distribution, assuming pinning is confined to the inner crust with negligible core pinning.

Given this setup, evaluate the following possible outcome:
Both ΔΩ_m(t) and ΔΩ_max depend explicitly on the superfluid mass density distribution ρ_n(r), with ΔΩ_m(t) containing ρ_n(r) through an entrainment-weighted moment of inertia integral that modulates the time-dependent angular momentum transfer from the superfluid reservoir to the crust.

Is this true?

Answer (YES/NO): NO